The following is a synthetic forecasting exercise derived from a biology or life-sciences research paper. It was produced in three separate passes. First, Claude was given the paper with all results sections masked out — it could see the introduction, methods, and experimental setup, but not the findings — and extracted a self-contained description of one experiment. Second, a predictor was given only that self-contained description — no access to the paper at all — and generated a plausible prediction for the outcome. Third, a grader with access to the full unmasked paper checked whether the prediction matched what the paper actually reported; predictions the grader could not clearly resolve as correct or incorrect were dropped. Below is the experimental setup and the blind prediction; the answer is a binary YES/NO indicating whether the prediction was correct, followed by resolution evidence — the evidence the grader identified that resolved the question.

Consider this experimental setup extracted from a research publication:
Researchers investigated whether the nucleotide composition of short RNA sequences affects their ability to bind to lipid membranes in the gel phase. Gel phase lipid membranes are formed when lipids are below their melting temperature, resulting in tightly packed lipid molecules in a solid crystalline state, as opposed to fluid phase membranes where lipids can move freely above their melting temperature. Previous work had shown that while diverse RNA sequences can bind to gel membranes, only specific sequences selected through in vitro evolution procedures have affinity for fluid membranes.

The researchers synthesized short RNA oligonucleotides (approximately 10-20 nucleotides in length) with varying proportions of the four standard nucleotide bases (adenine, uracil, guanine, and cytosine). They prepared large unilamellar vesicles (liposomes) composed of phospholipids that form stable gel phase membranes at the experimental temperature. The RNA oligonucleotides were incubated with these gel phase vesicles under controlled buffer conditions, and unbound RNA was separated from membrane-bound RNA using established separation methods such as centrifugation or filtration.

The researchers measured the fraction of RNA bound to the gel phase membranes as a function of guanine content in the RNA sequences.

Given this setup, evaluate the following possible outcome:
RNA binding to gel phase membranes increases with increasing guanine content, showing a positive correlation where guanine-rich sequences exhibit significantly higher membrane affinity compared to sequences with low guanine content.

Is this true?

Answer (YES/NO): YES